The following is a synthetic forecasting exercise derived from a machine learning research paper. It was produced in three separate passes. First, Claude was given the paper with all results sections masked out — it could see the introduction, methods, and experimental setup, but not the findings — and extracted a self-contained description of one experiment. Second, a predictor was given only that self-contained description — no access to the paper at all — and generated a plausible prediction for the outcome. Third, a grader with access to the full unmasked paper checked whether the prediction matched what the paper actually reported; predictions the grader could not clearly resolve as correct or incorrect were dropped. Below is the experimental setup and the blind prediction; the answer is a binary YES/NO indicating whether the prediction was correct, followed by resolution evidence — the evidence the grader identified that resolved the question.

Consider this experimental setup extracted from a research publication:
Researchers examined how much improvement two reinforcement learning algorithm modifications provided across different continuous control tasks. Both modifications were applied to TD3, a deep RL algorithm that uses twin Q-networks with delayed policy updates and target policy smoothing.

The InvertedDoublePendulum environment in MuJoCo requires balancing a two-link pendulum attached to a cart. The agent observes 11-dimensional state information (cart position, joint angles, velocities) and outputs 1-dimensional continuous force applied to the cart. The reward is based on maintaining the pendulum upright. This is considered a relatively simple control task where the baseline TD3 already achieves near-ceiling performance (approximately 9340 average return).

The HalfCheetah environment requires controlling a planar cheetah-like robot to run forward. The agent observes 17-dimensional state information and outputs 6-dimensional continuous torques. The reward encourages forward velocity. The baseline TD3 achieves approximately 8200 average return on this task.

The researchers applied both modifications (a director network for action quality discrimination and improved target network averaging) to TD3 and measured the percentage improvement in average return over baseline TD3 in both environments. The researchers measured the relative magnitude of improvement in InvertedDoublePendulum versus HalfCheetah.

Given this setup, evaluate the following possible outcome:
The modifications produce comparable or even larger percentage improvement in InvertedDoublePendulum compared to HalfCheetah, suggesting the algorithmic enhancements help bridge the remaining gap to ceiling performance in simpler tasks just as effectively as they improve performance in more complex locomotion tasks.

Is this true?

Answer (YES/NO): NO